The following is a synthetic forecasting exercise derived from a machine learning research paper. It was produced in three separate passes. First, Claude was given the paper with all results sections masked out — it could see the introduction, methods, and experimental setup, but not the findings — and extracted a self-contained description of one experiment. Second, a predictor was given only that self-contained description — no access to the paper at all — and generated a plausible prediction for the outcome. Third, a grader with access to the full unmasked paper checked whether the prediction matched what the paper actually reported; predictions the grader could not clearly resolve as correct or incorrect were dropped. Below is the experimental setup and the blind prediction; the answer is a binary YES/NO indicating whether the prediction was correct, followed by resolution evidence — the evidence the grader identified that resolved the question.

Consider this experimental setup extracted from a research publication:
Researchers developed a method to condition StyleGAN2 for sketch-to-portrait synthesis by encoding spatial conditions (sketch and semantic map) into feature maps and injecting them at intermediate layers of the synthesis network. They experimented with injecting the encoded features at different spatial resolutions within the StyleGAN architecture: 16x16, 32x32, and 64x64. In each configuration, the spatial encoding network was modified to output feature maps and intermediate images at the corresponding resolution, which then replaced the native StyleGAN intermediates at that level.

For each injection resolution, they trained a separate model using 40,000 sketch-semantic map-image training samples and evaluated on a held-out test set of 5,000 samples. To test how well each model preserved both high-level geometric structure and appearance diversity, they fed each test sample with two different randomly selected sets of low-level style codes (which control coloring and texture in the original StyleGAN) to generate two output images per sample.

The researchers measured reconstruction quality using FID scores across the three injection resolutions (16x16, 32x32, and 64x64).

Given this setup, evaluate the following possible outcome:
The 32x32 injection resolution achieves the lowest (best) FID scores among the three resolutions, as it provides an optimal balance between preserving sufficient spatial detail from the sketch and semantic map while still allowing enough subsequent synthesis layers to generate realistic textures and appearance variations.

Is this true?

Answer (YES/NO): YES